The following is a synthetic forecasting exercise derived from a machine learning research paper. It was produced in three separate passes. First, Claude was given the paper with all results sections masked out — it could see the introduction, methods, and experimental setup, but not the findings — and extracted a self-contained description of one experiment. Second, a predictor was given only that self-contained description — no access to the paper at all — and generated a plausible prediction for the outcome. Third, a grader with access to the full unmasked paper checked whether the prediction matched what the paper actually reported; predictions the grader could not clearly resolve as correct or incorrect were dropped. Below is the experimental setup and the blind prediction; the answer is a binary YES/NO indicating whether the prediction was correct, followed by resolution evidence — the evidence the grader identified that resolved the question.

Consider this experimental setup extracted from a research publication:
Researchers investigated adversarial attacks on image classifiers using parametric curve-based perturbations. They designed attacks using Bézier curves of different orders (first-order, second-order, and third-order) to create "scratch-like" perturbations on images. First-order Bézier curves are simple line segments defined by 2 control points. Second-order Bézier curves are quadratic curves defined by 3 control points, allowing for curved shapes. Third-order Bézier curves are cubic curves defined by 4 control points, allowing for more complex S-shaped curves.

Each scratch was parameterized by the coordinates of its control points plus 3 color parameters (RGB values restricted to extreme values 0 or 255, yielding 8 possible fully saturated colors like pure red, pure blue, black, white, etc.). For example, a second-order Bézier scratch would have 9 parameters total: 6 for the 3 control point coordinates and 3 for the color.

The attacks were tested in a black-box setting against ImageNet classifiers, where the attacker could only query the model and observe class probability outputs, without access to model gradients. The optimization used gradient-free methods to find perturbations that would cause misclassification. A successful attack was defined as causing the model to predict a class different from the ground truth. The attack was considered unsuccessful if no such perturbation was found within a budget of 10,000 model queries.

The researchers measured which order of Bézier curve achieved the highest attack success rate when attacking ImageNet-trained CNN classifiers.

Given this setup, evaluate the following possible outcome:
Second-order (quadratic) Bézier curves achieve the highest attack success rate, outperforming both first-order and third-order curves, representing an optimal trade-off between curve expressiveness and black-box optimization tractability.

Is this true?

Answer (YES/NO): YES